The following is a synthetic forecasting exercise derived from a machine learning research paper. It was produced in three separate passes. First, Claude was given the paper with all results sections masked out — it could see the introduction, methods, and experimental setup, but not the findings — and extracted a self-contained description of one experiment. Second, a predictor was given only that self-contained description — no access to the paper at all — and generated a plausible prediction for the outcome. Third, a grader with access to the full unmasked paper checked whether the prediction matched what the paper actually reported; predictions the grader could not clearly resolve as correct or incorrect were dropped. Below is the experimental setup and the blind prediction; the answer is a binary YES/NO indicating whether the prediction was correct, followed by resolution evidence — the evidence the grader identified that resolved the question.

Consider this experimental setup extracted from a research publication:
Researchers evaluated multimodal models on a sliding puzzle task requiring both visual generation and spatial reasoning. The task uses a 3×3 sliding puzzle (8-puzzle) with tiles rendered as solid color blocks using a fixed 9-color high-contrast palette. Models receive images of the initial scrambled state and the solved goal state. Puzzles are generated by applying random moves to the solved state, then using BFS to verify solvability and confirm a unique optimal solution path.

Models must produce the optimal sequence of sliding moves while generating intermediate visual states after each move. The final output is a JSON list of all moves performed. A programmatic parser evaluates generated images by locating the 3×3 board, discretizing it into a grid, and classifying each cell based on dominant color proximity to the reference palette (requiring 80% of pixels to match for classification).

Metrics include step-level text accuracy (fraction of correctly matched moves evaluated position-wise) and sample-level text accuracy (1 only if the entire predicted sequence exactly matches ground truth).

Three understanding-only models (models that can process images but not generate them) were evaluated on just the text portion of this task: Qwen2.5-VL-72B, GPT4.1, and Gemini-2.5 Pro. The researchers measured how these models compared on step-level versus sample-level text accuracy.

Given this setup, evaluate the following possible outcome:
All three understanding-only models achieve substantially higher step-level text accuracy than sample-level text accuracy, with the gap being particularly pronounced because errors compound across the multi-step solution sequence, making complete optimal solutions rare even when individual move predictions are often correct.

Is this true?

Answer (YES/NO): NO